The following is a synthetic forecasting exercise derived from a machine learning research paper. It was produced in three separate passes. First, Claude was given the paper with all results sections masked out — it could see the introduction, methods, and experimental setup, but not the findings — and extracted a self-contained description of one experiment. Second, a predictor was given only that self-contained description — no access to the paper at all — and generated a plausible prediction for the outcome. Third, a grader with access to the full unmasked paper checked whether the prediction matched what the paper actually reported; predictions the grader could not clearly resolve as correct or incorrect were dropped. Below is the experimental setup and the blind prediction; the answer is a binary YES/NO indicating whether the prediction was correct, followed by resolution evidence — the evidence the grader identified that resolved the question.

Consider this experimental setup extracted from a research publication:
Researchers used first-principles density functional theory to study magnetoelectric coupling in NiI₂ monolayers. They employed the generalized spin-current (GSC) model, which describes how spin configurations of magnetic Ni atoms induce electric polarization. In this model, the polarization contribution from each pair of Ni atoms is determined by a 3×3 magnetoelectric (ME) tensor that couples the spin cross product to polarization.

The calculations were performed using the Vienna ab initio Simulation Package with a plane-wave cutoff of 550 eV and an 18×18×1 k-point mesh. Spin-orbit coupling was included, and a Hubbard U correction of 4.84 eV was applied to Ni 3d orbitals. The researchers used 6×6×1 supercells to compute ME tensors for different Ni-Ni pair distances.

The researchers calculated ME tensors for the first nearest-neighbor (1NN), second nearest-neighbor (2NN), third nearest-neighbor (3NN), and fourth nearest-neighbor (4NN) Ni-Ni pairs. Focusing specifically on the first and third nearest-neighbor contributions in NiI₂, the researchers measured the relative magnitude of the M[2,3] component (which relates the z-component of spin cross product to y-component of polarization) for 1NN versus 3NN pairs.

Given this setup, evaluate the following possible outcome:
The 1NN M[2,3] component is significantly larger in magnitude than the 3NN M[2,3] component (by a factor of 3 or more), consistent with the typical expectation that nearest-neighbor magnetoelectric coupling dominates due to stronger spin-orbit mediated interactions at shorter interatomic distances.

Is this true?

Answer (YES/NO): NO